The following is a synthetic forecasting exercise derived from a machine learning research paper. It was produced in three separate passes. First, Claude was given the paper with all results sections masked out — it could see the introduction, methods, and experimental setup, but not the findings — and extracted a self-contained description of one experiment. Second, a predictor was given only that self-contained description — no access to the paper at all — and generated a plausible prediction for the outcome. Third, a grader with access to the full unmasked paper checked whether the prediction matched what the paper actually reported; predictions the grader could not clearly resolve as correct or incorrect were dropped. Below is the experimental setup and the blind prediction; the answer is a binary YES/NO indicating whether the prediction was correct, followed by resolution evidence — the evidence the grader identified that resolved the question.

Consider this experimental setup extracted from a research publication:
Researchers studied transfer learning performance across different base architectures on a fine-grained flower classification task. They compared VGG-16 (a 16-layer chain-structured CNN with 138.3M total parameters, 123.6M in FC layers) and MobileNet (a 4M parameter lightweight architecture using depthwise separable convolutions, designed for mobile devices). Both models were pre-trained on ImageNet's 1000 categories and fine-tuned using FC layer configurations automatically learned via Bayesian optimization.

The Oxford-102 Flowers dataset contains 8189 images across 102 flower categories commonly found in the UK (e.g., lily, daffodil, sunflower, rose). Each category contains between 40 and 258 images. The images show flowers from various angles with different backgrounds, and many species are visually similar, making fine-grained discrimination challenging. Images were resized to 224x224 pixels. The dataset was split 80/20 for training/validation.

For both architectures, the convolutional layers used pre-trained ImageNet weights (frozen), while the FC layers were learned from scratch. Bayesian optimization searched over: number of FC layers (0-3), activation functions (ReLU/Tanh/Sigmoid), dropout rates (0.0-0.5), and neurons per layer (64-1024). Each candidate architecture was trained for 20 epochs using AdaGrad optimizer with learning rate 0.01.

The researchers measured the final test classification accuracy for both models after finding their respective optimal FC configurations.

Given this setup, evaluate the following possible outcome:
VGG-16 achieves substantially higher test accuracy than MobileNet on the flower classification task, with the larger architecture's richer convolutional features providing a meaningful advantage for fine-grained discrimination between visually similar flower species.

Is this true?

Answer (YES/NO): YES